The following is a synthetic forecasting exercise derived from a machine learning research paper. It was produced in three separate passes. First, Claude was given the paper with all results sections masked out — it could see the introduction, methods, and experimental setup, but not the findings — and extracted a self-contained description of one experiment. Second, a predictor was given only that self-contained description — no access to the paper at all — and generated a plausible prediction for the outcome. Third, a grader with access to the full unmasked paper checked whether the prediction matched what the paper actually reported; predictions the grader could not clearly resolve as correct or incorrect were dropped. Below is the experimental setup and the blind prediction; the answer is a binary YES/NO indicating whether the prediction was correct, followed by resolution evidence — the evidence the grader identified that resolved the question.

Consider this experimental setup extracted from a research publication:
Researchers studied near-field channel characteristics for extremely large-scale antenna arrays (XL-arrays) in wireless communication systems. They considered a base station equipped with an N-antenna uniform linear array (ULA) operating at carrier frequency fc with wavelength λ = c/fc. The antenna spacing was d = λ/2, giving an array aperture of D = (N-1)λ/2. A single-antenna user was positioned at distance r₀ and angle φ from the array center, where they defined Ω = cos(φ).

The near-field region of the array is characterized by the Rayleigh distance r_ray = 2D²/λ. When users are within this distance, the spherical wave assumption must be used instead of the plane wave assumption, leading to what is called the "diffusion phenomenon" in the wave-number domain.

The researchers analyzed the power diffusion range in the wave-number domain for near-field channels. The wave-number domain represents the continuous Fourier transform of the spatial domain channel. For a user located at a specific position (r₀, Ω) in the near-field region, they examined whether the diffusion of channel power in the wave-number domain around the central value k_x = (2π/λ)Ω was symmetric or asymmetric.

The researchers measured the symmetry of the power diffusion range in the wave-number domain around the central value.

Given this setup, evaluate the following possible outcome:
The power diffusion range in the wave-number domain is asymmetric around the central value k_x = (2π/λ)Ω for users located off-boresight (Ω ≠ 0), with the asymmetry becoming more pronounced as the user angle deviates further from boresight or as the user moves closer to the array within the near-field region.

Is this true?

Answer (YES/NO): YES